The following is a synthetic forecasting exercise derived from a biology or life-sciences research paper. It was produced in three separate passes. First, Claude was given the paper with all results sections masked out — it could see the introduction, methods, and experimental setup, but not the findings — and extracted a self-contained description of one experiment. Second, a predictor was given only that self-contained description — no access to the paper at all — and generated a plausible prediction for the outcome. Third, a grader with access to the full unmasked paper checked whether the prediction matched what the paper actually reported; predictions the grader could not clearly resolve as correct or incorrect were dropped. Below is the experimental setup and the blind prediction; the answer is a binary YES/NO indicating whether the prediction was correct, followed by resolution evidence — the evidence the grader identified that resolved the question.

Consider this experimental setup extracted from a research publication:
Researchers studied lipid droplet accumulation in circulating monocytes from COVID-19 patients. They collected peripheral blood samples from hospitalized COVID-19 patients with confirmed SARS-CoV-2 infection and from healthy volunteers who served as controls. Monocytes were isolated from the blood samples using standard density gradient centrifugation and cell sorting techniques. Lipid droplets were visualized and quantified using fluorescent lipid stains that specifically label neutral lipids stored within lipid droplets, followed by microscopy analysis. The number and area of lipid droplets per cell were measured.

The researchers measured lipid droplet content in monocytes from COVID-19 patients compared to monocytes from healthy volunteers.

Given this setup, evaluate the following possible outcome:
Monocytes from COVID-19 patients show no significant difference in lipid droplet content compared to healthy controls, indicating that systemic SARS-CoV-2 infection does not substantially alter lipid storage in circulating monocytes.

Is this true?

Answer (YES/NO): NO